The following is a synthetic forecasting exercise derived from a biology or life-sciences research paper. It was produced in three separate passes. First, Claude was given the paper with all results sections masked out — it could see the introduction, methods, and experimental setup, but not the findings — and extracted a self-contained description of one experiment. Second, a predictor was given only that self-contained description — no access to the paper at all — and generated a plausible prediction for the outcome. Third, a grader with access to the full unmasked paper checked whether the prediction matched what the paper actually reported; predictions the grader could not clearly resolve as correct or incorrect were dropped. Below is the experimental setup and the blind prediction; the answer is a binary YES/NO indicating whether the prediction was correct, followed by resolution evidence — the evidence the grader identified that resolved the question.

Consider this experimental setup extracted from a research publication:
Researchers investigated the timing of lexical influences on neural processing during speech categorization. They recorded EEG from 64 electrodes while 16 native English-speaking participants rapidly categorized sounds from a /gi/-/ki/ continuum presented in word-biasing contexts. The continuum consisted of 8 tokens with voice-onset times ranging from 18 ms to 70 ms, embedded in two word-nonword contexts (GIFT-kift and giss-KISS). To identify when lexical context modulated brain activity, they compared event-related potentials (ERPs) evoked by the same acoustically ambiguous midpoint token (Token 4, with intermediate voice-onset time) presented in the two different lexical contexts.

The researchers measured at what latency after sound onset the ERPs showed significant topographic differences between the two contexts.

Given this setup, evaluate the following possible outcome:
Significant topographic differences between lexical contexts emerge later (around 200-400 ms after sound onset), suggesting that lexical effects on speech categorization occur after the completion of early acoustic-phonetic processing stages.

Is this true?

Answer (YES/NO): YES